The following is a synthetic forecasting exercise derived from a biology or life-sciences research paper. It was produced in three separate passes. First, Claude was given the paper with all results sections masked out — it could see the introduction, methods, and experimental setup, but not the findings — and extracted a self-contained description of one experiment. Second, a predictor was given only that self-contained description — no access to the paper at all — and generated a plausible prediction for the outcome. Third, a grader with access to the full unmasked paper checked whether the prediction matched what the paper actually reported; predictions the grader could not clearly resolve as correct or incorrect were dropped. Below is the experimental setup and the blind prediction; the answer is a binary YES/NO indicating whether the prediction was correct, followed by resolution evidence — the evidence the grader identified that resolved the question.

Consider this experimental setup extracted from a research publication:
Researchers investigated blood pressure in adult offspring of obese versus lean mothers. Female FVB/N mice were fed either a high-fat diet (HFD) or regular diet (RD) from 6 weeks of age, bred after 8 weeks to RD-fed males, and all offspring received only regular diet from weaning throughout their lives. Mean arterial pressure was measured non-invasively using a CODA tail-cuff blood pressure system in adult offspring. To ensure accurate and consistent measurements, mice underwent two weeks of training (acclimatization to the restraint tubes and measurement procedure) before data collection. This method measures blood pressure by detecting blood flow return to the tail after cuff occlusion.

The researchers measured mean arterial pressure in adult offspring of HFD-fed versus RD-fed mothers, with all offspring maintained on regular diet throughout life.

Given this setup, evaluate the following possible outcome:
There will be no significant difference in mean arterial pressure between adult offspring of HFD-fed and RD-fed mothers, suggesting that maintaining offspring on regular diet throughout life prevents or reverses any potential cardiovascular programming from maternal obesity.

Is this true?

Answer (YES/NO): NO